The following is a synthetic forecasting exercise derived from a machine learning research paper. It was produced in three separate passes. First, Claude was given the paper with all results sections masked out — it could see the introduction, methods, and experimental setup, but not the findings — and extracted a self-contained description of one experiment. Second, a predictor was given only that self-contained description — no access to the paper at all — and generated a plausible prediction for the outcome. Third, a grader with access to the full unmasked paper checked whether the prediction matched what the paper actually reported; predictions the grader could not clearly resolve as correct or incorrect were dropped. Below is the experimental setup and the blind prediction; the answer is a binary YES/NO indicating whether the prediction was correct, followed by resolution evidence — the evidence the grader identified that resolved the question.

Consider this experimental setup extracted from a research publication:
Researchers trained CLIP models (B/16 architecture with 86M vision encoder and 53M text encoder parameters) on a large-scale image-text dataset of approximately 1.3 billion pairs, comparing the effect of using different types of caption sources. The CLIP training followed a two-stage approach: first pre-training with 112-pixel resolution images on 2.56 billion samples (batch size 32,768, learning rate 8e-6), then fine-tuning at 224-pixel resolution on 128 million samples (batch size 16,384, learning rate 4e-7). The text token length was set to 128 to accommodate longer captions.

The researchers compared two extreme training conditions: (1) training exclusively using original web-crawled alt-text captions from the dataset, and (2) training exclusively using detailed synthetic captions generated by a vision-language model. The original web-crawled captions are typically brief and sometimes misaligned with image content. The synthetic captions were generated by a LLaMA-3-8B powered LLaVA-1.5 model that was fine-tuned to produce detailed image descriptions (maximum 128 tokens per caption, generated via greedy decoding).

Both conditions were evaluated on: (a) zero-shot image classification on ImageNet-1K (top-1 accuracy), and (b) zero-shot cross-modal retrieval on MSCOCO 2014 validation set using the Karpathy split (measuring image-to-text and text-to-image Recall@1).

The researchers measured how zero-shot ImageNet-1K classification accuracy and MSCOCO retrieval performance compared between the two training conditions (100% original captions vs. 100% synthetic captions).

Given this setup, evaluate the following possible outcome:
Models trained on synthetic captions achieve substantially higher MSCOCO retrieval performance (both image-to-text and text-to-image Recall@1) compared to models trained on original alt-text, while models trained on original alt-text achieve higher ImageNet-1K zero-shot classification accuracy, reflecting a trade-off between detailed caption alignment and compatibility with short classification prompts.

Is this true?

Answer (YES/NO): NO